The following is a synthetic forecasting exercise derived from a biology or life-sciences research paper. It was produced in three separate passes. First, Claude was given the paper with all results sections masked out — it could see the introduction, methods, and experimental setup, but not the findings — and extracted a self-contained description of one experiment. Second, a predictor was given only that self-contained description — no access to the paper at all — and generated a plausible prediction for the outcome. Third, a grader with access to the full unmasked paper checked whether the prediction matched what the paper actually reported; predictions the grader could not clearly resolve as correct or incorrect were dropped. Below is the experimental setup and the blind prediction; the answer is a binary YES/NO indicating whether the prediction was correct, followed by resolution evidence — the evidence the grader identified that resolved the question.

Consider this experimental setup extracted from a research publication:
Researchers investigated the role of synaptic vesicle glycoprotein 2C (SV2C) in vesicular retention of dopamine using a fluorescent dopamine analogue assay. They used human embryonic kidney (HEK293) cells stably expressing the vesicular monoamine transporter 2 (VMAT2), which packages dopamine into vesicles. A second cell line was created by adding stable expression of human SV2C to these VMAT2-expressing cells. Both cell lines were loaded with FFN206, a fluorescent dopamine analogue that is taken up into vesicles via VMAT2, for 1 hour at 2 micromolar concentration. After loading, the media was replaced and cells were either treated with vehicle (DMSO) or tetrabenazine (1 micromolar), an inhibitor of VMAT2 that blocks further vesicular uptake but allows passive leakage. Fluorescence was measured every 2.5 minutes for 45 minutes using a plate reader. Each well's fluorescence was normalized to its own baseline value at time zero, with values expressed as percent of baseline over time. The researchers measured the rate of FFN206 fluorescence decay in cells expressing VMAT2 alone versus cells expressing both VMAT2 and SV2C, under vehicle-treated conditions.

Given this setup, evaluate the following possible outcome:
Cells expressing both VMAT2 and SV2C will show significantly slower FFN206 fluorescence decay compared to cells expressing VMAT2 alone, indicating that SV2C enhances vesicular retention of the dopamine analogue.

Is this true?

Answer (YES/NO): YES